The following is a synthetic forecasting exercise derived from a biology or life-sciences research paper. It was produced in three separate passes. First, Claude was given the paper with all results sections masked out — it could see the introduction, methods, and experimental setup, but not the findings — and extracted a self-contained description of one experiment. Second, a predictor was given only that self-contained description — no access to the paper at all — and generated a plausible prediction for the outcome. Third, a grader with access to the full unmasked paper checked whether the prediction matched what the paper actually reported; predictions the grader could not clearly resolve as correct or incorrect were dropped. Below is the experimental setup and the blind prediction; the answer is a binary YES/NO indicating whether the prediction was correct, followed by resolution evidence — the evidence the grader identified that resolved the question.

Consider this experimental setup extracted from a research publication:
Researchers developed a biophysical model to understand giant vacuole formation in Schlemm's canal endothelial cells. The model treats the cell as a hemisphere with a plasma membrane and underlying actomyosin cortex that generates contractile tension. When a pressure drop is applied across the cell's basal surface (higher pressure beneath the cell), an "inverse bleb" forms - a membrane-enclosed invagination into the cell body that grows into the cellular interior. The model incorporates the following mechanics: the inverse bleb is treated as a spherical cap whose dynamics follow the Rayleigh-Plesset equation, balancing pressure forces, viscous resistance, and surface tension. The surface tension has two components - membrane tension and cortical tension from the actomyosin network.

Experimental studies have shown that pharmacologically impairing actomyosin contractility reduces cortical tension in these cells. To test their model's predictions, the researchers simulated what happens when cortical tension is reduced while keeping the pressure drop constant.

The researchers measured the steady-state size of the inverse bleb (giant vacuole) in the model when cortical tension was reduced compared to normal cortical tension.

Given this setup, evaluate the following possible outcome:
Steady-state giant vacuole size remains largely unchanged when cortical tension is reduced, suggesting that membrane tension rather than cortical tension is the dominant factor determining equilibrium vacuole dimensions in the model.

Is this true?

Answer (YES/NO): NO